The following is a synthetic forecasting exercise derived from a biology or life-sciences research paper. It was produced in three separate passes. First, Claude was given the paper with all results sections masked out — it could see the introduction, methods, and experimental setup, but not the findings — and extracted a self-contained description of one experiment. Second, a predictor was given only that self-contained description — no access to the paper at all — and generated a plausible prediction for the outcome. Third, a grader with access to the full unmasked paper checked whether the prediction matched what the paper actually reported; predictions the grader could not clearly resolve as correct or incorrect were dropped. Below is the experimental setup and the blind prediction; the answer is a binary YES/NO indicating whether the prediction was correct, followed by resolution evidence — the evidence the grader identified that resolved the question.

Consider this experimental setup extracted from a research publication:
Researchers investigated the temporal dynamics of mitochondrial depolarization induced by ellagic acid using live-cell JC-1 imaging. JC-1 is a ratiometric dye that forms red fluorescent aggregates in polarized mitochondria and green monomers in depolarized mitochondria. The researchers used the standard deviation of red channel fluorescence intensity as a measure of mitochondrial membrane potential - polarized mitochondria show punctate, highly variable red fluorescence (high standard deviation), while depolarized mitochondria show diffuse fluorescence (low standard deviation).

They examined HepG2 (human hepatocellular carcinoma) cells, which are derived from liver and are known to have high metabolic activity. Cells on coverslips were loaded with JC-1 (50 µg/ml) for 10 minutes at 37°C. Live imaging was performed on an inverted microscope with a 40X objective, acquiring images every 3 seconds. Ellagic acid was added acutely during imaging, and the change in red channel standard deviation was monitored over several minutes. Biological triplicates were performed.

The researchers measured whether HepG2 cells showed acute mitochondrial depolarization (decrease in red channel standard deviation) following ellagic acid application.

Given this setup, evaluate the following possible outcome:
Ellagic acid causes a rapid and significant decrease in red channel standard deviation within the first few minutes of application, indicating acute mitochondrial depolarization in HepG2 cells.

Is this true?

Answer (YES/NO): YES